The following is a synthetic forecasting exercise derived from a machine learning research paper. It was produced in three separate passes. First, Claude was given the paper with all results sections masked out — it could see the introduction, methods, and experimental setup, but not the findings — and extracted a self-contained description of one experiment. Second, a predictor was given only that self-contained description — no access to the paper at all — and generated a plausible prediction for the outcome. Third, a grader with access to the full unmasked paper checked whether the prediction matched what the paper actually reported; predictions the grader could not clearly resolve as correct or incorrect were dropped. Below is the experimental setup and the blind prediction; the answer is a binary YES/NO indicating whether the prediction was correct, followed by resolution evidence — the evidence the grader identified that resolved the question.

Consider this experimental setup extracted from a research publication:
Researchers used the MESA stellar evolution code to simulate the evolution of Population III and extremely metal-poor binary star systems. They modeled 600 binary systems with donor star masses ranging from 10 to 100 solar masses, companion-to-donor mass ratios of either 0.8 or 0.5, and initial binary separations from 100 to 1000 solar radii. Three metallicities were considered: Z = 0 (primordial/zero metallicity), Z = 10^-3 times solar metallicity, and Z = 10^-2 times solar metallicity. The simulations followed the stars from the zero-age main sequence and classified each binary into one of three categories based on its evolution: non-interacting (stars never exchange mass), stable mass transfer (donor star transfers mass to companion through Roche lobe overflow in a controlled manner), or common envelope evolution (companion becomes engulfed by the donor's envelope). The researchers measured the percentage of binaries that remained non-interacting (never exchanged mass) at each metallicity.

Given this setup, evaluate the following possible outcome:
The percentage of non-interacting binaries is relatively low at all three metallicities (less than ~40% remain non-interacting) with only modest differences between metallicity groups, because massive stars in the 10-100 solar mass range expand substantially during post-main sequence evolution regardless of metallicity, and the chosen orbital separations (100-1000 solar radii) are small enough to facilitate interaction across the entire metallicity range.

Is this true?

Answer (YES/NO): NO